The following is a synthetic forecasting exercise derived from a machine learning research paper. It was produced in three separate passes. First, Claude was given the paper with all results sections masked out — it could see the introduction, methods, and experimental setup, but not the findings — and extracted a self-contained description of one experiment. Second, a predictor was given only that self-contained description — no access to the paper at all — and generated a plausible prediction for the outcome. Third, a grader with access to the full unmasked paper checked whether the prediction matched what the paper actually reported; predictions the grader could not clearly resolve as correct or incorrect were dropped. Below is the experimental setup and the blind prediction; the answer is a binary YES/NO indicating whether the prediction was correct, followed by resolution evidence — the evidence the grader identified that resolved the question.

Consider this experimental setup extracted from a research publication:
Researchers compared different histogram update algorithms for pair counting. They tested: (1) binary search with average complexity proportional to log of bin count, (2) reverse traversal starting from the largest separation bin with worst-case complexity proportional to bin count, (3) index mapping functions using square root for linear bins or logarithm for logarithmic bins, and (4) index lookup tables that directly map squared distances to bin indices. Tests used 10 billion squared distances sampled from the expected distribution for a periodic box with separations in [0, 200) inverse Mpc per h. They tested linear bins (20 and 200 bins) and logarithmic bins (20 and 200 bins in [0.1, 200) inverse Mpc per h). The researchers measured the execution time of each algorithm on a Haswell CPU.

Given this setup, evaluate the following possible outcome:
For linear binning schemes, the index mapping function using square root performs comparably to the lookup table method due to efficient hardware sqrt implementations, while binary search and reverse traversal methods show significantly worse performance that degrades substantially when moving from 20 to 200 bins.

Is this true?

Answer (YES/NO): NO